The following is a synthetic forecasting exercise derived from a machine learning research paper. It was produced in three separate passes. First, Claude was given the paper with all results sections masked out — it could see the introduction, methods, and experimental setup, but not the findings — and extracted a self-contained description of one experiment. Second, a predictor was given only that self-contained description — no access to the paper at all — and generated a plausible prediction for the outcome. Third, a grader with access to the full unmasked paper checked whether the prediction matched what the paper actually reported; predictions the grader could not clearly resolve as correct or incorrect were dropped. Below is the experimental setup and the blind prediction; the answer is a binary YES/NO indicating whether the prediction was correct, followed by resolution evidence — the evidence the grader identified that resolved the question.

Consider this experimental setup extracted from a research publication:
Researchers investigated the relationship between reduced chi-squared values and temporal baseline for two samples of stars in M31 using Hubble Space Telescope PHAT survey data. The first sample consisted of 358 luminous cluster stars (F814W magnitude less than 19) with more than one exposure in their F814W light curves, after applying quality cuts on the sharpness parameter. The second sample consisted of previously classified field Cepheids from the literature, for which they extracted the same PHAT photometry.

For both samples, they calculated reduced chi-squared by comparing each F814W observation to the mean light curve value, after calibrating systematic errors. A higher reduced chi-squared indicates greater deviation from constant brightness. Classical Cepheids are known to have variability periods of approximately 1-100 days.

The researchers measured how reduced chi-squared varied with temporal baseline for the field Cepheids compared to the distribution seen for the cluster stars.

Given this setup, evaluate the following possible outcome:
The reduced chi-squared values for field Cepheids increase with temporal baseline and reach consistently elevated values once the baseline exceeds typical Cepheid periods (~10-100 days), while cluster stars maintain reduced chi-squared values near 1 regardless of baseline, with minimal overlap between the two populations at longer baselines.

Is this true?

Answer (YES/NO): NO